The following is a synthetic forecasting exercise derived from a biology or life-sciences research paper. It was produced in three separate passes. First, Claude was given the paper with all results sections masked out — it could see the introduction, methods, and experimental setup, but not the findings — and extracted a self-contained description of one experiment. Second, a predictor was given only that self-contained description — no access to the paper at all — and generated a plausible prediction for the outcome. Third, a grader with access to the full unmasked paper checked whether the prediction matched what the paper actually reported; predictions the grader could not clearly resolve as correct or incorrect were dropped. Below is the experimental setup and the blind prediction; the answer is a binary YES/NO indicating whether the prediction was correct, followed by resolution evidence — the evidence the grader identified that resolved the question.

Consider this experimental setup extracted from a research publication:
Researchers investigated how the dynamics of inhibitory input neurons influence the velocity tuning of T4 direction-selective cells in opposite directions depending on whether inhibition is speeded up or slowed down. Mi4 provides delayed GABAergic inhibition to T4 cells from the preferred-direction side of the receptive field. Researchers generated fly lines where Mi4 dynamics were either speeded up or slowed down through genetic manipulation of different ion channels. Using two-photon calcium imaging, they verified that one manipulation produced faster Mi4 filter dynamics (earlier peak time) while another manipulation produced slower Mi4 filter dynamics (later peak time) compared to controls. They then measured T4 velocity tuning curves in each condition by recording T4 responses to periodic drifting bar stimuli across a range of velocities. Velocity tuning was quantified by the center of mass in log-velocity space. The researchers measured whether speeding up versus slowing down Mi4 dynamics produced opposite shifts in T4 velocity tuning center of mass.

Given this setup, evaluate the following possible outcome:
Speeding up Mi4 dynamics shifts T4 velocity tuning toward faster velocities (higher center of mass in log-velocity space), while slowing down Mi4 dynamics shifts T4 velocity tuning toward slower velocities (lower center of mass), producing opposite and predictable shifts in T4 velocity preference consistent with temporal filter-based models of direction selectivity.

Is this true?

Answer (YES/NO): NO